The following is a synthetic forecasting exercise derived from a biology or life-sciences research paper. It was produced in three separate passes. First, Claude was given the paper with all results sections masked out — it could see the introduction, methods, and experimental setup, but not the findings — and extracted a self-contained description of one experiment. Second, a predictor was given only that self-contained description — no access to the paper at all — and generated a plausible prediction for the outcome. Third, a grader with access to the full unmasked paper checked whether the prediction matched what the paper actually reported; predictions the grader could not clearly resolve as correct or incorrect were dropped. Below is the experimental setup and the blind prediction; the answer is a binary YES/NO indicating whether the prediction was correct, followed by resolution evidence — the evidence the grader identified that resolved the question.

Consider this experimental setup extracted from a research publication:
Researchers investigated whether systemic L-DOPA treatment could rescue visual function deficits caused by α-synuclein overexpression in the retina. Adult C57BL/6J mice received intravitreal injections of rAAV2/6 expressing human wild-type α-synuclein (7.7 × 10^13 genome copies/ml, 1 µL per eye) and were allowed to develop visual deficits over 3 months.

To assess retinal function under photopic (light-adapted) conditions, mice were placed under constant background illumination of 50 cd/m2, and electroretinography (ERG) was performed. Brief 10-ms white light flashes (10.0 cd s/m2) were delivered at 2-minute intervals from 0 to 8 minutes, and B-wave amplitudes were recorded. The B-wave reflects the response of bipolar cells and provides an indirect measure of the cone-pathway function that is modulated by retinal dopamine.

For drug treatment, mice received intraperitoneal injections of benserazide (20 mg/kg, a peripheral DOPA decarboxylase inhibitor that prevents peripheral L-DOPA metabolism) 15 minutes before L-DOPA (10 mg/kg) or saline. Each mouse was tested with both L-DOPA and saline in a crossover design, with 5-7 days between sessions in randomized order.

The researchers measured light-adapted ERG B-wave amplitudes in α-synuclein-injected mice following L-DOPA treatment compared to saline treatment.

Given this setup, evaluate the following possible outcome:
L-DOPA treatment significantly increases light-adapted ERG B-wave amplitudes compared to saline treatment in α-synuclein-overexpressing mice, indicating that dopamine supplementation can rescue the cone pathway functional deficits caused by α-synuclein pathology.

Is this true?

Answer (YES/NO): NO